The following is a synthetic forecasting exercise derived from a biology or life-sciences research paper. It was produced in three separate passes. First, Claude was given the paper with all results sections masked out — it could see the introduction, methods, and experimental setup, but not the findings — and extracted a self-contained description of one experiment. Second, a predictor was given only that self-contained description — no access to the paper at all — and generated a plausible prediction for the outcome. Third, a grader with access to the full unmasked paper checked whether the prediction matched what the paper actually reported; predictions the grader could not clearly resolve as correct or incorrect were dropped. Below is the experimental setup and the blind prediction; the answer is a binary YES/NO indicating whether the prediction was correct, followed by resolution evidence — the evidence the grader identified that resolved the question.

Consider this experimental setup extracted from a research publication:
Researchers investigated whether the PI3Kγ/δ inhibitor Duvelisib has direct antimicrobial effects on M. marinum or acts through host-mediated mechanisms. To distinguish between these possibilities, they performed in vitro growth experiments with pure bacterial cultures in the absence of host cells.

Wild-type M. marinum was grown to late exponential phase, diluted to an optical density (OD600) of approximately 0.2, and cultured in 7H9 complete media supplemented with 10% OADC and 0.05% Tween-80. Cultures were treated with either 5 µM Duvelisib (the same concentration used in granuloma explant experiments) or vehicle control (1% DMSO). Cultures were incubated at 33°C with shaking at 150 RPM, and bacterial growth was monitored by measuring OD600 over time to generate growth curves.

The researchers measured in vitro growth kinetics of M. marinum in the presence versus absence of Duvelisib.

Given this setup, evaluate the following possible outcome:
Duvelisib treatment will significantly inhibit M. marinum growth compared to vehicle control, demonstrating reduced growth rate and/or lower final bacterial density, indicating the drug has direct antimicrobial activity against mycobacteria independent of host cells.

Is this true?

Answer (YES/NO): NO